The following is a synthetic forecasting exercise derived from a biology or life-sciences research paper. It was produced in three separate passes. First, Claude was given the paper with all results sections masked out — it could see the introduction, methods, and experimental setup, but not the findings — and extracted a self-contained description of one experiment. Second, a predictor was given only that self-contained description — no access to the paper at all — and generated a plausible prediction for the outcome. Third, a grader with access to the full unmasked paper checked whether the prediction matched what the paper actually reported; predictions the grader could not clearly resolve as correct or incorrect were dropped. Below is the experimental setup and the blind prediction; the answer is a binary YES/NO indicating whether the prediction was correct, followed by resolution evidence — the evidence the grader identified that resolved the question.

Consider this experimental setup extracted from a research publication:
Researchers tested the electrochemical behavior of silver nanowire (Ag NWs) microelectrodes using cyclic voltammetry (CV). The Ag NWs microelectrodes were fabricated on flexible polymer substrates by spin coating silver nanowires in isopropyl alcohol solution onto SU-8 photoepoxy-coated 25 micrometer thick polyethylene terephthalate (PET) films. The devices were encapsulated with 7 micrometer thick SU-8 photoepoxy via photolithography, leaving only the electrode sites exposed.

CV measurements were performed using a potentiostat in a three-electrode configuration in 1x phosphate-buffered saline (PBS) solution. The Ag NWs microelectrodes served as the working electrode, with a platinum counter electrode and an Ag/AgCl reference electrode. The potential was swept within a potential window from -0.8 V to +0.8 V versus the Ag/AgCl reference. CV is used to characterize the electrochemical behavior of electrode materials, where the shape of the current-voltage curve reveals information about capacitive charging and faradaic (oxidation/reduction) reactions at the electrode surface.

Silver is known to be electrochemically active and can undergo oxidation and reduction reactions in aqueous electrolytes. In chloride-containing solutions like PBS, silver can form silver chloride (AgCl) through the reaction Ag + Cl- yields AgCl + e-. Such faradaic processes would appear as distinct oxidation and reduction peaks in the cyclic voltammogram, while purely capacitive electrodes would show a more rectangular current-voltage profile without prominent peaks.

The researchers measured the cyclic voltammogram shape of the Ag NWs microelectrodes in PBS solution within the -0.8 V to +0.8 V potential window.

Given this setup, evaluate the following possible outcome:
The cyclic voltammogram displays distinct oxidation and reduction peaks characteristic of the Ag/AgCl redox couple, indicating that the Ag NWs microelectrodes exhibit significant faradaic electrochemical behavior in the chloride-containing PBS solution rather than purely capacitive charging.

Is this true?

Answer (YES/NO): YES